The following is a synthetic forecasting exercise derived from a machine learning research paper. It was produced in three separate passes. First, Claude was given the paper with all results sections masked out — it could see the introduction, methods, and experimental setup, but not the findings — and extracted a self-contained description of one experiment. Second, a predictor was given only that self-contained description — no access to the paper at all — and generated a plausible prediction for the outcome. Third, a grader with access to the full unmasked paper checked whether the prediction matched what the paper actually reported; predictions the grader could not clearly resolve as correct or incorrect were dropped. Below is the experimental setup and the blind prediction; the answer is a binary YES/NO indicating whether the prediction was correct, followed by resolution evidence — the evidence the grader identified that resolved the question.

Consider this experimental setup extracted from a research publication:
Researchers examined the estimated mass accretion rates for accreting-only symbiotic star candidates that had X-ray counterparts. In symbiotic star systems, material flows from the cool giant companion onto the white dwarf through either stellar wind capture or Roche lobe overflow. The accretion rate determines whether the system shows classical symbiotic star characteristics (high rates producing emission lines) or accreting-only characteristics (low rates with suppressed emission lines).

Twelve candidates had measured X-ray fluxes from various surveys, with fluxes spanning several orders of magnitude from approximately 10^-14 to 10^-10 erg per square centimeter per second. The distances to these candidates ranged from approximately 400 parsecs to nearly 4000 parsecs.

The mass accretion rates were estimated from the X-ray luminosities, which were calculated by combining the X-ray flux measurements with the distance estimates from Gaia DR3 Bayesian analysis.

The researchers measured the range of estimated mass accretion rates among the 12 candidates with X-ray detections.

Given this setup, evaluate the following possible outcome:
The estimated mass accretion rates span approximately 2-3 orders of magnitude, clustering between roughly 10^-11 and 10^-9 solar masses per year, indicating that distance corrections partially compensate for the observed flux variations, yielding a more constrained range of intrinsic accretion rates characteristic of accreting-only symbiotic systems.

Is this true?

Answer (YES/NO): NO